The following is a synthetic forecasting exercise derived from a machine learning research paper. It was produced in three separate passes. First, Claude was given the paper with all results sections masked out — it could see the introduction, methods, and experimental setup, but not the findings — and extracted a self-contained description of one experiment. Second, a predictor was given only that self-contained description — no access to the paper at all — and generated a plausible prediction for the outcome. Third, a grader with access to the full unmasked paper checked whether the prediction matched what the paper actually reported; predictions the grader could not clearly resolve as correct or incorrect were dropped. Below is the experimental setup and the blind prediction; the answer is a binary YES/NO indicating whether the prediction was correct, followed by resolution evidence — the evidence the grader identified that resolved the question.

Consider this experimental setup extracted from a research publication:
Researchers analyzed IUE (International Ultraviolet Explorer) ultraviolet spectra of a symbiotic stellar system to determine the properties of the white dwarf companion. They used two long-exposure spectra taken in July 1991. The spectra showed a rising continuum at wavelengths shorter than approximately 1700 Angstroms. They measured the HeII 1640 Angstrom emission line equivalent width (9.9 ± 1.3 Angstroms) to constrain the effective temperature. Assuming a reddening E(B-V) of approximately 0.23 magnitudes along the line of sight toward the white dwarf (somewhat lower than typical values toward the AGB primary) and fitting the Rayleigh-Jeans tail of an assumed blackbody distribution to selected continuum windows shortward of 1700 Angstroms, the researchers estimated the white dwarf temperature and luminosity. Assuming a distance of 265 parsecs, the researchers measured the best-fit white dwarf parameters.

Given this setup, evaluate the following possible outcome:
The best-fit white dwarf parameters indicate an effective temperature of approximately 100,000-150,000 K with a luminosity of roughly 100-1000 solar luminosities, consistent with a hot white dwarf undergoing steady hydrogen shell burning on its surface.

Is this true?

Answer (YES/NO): NO